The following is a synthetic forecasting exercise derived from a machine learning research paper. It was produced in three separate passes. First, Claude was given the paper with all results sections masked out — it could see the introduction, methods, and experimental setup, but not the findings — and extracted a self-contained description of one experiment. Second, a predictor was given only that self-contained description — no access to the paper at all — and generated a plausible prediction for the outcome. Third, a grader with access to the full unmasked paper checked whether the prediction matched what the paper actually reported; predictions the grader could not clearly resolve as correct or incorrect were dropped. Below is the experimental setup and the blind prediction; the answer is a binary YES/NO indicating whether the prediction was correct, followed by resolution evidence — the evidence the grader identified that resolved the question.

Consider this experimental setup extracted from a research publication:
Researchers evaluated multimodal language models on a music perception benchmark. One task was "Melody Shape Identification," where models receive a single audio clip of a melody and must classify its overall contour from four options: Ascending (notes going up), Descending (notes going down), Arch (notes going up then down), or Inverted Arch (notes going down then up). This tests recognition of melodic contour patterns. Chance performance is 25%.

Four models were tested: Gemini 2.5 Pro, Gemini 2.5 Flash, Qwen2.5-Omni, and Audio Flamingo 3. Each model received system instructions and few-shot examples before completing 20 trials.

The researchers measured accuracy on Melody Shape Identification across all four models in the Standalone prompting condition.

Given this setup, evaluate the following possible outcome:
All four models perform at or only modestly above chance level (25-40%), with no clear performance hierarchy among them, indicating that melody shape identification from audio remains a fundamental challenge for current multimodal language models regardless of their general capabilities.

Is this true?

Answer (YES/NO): NO